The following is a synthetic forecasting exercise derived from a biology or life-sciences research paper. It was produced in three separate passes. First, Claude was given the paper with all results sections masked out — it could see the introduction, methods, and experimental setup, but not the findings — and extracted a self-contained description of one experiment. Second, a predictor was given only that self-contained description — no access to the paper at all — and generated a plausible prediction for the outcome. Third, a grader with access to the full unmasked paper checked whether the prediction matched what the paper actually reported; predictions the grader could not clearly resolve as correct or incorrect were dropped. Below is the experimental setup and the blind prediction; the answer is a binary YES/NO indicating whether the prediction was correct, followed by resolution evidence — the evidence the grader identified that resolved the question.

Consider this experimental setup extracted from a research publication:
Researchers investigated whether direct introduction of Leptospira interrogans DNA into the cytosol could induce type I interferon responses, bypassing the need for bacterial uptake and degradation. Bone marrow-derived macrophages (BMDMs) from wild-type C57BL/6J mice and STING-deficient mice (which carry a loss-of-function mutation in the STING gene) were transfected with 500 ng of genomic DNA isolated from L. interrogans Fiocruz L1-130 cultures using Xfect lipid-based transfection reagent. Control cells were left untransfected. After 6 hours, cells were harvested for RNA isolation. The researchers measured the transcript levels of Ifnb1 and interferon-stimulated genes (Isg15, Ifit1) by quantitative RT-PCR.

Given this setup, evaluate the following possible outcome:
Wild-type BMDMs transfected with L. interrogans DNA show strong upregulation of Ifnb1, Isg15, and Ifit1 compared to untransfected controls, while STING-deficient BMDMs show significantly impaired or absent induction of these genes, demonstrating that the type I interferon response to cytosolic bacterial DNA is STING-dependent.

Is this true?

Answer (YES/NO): NO